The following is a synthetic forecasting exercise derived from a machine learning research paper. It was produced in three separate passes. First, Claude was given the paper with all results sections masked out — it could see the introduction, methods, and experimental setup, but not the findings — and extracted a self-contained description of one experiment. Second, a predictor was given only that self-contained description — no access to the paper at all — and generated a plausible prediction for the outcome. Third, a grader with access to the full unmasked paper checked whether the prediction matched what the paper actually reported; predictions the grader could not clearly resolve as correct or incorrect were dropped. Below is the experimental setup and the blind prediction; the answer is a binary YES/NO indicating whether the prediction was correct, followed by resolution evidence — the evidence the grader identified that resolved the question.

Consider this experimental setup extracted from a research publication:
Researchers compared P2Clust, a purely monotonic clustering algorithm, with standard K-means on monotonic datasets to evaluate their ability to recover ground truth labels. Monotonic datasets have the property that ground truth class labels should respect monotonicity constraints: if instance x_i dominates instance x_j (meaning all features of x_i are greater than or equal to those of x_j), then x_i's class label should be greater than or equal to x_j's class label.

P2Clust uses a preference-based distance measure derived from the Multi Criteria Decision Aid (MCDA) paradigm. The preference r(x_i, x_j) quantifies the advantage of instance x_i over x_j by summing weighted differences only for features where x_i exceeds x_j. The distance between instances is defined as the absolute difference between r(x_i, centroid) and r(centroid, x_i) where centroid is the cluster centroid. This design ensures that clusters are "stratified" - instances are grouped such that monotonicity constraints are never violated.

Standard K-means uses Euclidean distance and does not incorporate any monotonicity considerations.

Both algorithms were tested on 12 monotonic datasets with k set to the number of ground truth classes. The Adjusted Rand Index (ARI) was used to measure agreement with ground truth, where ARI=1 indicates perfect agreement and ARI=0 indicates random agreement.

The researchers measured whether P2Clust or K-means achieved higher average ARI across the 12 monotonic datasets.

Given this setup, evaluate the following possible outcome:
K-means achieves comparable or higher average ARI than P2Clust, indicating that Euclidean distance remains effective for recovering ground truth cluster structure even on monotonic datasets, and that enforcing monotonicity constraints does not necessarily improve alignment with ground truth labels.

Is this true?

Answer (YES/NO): YES